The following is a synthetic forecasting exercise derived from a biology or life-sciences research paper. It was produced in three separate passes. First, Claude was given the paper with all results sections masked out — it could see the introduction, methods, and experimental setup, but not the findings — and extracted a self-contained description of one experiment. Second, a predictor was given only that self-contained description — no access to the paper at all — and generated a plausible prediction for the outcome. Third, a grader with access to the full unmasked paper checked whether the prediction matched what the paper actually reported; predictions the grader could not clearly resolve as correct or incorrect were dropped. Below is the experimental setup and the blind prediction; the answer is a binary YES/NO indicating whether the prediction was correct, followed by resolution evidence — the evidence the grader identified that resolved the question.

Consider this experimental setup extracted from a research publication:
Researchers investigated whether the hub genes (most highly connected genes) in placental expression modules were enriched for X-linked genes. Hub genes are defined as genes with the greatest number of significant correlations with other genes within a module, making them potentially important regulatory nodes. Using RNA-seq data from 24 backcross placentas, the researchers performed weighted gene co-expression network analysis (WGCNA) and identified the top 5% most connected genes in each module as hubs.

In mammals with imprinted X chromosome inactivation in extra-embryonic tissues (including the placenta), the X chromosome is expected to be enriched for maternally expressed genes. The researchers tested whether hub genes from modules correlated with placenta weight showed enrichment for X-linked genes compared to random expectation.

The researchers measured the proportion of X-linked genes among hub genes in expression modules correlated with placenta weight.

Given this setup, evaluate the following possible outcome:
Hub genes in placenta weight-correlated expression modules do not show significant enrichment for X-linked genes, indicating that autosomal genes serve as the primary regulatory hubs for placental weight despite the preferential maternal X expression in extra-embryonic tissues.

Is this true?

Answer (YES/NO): YES